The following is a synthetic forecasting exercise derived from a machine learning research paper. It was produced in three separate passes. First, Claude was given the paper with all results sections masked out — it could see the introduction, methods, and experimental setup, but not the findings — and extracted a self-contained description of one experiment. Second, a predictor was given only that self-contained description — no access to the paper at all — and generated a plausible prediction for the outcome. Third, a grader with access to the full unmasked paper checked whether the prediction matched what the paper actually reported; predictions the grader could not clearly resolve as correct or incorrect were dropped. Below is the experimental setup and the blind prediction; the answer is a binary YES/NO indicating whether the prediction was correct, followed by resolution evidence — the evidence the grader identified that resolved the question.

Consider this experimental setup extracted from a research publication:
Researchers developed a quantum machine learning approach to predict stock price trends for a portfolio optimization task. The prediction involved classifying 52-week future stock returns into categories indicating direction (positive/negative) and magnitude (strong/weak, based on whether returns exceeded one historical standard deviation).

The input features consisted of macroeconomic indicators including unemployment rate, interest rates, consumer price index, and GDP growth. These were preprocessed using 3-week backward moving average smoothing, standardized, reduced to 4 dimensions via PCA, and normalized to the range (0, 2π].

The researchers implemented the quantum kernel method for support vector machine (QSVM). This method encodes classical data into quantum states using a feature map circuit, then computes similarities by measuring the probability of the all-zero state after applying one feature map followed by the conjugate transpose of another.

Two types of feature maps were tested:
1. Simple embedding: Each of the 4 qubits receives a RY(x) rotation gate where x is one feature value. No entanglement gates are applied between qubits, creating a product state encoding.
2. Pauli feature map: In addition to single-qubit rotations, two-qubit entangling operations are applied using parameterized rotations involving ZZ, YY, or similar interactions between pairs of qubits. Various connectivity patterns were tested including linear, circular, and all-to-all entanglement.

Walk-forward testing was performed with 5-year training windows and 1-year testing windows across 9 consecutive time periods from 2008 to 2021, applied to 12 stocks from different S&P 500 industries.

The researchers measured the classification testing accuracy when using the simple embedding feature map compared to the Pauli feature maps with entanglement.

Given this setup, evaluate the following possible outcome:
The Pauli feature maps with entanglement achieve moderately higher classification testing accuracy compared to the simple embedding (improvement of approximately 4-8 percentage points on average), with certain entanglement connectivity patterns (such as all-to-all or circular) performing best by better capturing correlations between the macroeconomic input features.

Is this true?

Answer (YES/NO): NO